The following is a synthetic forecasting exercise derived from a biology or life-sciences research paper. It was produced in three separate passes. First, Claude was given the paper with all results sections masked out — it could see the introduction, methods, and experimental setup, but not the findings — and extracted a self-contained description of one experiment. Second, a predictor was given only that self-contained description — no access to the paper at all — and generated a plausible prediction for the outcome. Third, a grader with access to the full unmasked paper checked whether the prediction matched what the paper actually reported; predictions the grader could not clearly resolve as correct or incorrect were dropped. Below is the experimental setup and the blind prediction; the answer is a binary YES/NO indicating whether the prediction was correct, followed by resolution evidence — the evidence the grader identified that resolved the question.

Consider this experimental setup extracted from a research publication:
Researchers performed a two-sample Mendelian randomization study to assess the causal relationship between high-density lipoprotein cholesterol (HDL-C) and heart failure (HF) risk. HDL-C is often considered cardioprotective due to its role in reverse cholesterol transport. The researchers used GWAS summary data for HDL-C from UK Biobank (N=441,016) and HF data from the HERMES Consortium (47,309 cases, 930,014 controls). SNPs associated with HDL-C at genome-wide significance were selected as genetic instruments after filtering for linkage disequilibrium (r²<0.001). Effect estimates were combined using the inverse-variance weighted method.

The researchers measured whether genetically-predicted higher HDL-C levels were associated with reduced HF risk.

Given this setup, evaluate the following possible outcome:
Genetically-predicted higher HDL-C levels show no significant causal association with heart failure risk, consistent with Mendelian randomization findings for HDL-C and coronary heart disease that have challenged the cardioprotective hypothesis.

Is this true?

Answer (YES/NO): NO